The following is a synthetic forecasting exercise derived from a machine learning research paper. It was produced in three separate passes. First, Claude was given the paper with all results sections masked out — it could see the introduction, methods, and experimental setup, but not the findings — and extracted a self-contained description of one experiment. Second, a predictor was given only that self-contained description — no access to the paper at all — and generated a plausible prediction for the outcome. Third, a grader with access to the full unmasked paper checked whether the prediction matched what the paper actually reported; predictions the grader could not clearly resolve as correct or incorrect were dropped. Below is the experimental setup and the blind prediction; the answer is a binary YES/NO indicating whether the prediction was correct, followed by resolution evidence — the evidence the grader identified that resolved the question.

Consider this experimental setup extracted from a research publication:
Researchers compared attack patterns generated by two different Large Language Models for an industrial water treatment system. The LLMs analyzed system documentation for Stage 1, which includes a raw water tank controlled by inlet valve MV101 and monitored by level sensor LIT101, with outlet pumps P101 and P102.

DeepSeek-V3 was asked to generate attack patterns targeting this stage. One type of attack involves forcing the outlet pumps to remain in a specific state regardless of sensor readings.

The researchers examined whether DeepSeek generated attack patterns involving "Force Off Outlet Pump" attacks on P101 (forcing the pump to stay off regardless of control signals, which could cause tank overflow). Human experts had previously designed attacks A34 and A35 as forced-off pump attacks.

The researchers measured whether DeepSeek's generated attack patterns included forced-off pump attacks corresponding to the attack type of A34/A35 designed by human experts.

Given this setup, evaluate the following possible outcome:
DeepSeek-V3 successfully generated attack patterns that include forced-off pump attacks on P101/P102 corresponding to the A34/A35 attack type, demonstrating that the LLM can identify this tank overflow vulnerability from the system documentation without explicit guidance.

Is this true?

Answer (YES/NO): YES